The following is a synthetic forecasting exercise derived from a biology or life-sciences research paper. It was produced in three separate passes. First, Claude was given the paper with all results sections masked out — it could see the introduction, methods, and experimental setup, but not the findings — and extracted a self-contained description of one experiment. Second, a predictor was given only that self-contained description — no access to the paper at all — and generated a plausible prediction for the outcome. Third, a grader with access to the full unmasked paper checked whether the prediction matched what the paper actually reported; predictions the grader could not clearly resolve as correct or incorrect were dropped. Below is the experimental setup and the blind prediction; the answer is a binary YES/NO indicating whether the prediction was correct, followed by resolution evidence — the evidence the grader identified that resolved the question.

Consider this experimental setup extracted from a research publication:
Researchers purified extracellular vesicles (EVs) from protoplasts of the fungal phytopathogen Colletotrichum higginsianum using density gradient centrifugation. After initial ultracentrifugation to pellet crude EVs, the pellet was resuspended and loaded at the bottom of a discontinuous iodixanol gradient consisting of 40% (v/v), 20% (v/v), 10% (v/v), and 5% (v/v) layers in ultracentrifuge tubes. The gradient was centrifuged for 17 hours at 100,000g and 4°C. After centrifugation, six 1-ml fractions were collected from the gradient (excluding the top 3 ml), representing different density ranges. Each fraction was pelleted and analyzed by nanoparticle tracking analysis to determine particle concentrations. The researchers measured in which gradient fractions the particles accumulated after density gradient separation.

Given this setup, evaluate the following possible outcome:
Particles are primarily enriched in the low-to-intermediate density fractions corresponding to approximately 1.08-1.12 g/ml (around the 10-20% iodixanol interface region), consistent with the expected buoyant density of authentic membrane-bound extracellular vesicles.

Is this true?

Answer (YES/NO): NO